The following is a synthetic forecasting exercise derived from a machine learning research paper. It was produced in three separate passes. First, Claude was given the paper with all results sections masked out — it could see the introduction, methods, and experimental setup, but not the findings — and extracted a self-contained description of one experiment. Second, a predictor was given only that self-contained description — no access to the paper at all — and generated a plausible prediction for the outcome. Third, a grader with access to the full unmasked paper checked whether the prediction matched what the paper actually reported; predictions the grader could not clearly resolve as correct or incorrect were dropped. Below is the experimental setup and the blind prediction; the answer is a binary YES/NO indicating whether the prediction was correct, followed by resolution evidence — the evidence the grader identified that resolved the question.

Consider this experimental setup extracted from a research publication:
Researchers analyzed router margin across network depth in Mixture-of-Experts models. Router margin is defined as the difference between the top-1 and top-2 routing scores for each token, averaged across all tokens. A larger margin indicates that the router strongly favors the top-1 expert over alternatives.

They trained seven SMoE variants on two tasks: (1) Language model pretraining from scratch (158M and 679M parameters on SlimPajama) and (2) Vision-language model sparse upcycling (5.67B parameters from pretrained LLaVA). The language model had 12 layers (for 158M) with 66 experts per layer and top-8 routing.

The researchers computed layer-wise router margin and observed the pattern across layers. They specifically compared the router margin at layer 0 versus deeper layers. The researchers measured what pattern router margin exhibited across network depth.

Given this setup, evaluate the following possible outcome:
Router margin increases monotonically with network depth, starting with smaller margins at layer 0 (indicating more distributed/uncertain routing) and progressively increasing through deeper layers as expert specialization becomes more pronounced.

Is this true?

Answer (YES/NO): YES